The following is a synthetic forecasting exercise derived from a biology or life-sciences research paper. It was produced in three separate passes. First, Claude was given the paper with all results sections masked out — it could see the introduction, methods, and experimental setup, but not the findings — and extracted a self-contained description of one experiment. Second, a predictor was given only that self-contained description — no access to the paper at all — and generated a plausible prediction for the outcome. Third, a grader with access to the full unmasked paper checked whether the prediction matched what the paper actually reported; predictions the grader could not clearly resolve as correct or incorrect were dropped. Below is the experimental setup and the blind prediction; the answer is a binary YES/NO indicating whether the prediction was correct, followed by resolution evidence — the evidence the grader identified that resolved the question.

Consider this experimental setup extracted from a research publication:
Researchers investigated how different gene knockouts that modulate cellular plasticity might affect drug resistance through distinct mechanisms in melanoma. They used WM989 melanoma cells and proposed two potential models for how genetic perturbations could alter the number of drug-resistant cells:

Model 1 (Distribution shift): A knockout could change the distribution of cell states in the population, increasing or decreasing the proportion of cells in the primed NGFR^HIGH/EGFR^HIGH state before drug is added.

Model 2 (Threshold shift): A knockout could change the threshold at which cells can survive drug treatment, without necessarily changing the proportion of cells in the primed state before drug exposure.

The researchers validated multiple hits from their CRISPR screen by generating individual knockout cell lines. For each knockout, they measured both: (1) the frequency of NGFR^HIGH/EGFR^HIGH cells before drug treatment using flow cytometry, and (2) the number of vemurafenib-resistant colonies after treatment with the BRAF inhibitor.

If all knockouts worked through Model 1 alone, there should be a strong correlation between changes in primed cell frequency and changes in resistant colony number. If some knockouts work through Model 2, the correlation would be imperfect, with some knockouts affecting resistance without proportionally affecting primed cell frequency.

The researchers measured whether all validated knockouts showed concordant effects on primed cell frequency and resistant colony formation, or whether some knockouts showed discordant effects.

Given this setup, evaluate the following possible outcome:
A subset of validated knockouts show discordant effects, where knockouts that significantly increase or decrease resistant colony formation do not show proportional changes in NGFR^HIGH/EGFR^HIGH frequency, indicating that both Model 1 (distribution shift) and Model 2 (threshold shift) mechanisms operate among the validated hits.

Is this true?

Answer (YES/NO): YES